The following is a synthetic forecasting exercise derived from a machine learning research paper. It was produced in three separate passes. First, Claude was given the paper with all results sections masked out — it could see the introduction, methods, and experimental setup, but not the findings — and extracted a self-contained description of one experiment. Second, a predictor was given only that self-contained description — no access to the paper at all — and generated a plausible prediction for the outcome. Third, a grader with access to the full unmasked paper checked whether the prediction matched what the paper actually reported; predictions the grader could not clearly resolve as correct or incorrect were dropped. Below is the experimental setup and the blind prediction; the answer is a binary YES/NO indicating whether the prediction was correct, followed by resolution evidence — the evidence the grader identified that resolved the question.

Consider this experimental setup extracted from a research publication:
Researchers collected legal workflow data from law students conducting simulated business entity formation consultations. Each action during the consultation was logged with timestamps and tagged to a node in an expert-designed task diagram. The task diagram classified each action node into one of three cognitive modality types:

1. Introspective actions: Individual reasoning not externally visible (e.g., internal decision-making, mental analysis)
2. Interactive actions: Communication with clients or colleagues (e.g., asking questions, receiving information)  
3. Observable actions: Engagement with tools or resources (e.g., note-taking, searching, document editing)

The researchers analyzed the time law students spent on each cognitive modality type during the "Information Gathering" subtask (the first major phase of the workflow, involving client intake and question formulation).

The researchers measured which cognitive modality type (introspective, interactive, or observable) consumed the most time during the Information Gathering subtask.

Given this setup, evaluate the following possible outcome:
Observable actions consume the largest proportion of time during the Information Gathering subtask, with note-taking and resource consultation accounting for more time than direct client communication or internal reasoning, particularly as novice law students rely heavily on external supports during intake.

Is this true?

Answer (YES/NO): YES